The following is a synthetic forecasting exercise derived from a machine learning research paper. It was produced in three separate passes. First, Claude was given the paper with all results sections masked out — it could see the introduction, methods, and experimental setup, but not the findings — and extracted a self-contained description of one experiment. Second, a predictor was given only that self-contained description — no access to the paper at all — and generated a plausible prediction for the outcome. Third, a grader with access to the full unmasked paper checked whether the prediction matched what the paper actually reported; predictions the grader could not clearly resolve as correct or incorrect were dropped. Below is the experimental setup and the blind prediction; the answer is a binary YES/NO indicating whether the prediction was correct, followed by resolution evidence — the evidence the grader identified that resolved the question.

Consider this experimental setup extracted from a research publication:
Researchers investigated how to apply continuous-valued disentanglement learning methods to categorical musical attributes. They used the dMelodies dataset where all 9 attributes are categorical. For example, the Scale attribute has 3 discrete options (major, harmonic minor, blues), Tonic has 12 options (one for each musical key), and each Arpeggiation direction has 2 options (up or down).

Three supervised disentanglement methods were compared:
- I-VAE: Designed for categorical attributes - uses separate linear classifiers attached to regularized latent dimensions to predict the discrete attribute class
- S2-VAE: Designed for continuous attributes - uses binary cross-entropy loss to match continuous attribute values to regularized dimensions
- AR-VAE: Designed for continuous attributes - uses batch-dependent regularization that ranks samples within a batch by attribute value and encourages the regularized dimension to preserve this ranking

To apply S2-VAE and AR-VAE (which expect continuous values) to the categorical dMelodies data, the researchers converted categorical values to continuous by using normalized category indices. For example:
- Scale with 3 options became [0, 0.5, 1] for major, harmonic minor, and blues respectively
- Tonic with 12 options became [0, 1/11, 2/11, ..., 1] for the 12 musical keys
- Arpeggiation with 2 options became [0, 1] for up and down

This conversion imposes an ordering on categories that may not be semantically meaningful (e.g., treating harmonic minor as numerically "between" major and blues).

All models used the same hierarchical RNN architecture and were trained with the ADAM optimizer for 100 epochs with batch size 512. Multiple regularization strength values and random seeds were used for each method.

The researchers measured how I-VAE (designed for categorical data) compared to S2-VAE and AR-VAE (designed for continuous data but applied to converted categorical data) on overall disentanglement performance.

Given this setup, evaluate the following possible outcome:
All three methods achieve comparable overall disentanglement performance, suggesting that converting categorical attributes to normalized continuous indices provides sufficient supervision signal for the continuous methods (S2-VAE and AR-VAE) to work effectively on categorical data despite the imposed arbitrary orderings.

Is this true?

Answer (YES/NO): YES